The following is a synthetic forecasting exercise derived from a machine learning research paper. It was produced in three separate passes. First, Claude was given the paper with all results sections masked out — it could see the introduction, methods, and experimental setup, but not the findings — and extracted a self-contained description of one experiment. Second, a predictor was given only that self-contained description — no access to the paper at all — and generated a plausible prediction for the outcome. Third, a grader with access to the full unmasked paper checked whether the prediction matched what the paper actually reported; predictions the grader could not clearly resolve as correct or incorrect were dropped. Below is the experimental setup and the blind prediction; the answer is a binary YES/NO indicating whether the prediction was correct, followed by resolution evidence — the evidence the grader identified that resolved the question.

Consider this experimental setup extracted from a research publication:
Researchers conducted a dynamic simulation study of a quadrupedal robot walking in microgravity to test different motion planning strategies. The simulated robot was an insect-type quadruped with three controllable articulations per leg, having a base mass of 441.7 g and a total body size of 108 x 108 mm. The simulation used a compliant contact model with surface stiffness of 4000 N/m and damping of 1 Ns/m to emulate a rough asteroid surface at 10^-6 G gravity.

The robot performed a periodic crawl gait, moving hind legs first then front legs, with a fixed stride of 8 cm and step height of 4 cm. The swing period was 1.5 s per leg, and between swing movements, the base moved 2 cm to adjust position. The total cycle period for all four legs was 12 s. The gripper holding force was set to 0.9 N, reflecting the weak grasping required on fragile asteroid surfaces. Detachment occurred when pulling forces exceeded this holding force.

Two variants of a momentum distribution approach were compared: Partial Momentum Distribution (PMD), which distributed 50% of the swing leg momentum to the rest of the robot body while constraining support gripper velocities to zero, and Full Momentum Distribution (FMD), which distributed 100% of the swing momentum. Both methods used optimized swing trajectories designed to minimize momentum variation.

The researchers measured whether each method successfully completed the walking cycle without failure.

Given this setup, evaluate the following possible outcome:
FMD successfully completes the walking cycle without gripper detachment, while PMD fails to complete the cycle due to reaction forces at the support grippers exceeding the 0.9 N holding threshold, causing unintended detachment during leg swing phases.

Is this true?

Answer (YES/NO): NO